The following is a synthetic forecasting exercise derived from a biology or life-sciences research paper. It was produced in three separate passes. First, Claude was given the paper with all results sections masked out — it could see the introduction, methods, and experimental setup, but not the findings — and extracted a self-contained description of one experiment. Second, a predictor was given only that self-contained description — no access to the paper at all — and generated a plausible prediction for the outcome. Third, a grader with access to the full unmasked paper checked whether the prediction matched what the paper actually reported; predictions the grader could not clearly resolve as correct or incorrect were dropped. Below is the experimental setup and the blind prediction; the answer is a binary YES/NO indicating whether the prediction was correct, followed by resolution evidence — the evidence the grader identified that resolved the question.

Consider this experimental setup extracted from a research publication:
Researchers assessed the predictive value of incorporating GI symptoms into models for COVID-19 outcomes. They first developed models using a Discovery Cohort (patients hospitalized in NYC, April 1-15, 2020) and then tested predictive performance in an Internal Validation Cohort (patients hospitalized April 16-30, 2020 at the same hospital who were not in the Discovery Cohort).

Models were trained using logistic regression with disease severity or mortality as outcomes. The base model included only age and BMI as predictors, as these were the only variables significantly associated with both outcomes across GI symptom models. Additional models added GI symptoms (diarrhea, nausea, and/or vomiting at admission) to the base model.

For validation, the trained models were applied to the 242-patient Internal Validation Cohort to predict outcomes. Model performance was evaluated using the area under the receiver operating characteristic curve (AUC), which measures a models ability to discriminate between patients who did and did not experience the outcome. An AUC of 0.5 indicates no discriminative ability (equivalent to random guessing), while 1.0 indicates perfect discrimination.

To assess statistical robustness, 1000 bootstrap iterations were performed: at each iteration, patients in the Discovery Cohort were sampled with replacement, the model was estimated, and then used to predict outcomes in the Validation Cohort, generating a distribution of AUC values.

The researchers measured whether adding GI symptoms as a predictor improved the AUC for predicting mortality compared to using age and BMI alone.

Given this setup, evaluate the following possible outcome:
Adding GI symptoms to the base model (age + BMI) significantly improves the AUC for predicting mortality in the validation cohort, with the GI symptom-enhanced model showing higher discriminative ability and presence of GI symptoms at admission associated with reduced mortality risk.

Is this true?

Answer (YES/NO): YES